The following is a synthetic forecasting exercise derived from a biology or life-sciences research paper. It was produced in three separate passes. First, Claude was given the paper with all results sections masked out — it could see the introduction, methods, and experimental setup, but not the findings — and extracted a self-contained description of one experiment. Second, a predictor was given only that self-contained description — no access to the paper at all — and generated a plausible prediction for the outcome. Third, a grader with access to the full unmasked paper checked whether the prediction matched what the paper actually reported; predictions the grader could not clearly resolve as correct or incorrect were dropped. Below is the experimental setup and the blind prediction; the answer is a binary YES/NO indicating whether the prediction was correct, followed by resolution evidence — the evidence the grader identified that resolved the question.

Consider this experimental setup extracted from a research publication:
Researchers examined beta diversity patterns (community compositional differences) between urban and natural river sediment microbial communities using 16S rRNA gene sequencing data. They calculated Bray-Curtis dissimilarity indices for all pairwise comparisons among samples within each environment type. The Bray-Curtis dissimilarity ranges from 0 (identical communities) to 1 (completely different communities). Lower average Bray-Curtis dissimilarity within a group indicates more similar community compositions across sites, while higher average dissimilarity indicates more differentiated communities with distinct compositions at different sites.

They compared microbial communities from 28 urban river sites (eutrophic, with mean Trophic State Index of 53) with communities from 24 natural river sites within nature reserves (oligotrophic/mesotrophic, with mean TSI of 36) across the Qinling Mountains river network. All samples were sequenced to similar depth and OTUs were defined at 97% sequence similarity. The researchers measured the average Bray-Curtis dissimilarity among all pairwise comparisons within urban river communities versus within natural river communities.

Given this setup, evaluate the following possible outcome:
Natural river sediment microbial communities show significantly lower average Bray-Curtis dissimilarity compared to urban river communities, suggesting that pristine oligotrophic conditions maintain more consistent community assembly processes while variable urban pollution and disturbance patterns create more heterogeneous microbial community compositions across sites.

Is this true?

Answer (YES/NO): NO